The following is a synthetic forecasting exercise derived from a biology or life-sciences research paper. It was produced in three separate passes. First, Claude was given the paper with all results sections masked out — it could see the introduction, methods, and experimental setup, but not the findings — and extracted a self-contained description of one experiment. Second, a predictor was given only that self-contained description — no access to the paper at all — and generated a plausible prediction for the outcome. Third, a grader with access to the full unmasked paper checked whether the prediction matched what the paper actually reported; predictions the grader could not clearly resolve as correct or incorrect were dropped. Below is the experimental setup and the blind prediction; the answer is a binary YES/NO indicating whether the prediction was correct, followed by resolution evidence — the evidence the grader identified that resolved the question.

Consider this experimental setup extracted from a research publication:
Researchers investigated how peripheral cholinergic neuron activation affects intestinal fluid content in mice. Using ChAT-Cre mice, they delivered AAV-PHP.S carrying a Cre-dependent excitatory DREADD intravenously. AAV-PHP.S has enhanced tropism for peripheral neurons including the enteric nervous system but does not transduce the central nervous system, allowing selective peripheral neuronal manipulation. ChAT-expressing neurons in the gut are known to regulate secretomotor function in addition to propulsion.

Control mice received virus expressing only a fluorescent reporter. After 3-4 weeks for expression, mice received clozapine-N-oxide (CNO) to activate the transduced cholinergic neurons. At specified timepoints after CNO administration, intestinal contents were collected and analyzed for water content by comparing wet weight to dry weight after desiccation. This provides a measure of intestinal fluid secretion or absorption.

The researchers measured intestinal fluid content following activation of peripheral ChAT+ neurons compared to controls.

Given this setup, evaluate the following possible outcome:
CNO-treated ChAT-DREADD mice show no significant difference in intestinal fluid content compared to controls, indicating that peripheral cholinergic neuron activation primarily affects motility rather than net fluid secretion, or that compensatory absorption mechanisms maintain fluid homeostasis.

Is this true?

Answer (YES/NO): NO